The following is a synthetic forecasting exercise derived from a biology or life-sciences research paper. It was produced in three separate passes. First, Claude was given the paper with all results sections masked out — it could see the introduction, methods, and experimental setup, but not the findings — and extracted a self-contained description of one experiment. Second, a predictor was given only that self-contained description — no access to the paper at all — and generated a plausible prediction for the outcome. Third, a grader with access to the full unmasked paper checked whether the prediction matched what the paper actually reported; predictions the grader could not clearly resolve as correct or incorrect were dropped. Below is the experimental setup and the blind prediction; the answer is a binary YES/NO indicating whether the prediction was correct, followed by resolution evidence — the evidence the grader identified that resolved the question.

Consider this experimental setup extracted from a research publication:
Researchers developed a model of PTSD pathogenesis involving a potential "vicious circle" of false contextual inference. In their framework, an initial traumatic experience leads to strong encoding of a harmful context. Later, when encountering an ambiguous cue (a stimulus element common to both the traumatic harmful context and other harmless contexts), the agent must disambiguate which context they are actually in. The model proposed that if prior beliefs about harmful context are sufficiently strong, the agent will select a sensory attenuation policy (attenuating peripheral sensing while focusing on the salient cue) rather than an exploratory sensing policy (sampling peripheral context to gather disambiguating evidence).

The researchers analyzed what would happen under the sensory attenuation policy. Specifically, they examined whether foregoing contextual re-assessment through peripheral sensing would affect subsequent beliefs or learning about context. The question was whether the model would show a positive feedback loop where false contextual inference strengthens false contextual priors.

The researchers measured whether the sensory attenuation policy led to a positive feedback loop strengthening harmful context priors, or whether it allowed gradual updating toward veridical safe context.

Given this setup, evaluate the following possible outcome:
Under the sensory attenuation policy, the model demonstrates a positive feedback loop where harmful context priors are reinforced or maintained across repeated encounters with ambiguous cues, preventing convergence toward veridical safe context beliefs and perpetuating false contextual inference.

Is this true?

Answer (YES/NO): YES